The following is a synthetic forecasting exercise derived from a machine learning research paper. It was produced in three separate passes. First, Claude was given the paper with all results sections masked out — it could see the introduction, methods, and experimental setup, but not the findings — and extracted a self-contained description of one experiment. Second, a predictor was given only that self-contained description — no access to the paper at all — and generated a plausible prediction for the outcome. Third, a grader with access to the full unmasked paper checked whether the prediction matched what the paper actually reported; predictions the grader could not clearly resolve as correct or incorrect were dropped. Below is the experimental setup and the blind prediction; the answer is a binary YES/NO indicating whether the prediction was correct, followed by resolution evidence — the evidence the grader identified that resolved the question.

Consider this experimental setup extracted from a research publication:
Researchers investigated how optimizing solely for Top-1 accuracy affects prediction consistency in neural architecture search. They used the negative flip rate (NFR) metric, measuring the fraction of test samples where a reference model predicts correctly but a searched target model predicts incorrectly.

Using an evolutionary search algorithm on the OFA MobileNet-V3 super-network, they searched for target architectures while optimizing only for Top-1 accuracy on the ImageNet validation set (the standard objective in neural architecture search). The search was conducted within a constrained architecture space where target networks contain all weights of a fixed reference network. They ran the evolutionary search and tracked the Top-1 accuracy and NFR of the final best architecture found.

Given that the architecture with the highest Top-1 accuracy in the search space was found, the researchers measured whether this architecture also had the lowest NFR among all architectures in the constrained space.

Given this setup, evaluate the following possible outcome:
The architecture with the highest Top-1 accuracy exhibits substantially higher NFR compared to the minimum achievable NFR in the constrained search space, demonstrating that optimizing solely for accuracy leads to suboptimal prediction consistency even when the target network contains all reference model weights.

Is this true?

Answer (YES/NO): YES